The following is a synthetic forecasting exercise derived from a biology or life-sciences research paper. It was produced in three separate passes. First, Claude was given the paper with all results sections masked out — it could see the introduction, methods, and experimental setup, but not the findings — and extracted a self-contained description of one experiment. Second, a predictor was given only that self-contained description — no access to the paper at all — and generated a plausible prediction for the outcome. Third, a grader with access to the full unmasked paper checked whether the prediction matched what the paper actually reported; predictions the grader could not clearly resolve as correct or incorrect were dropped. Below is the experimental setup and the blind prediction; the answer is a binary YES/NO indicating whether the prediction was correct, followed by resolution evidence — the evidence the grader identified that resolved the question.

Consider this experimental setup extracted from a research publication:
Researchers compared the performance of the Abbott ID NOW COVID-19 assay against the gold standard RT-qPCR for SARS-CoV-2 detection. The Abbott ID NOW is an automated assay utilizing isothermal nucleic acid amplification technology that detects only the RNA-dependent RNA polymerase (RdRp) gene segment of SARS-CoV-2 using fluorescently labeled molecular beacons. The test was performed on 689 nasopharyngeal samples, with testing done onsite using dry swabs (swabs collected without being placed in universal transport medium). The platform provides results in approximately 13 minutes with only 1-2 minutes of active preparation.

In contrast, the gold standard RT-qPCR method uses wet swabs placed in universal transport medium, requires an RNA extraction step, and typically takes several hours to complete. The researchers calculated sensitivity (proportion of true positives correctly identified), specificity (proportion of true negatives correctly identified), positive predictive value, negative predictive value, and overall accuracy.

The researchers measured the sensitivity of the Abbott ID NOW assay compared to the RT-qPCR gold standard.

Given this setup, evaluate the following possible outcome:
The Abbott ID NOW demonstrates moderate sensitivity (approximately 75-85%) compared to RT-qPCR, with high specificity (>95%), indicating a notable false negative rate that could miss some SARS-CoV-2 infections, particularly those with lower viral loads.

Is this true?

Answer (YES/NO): NO